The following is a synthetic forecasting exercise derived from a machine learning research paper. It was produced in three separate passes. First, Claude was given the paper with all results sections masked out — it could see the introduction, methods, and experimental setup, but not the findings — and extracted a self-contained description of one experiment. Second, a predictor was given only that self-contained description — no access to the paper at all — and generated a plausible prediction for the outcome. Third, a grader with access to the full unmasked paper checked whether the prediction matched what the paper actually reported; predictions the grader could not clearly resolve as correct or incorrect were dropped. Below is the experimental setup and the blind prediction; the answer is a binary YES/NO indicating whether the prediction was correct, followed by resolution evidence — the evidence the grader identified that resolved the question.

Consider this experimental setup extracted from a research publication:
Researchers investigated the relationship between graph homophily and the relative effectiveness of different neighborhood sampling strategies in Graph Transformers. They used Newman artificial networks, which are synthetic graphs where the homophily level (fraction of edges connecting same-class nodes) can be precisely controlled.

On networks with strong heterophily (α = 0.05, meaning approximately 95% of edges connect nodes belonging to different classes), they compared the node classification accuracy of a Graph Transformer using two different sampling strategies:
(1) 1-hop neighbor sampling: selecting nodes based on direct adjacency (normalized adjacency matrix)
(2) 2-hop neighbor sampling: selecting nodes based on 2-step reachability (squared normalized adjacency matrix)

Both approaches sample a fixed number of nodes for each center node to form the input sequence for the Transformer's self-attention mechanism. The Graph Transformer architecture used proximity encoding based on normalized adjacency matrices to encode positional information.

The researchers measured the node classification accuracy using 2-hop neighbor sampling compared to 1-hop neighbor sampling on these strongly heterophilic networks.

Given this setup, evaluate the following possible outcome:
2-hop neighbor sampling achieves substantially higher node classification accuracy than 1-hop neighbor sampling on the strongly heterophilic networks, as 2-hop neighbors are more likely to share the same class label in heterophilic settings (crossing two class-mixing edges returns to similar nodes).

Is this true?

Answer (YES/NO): YES